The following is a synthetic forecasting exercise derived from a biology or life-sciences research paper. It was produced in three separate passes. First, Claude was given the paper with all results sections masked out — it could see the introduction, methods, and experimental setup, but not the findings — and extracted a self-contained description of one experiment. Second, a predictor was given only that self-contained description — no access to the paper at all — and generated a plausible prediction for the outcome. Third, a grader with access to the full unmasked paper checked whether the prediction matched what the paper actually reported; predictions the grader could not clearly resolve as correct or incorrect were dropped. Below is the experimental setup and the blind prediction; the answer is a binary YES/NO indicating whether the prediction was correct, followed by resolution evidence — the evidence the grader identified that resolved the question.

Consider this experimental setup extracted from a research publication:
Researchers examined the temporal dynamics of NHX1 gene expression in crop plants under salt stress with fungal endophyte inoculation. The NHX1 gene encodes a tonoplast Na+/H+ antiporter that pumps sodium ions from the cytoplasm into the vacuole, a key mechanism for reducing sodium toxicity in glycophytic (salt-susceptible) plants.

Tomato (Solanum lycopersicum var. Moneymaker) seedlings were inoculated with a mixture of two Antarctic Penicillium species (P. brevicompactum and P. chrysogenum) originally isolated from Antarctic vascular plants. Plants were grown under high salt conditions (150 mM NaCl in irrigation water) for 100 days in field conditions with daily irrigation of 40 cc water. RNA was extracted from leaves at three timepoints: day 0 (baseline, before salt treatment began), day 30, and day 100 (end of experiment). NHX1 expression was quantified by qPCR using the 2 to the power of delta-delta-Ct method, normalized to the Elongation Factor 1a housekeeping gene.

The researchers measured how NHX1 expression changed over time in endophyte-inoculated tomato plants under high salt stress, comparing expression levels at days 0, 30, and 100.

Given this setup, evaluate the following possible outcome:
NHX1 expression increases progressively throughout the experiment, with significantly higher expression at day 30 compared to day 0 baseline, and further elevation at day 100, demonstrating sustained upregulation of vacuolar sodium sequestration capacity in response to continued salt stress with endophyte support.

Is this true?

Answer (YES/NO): NO